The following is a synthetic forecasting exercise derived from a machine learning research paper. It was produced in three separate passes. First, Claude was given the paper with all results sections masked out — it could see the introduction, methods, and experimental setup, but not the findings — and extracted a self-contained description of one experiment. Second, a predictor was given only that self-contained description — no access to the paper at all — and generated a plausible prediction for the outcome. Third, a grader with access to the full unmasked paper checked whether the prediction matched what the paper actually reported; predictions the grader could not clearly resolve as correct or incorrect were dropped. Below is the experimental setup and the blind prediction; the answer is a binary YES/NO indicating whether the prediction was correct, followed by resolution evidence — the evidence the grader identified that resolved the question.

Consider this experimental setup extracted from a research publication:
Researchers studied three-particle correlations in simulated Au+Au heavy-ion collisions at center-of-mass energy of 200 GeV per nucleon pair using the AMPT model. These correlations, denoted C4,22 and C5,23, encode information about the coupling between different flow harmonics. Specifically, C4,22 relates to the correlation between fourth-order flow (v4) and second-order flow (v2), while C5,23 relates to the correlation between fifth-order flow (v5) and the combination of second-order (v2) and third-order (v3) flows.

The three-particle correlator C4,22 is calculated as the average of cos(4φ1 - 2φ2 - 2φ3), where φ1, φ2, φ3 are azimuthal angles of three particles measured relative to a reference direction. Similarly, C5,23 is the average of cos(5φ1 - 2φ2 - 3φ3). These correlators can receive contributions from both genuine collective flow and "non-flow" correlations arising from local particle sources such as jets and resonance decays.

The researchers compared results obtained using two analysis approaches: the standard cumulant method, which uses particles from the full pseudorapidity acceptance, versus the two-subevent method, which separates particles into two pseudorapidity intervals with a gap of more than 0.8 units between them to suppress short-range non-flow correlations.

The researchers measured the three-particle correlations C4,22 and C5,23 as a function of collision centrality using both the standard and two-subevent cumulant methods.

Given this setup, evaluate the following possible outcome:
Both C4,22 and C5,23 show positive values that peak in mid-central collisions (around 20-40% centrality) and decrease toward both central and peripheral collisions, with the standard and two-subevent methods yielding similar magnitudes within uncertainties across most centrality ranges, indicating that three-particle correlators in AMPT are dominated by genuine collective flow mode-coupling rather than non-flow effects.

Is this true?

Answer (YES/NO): NO